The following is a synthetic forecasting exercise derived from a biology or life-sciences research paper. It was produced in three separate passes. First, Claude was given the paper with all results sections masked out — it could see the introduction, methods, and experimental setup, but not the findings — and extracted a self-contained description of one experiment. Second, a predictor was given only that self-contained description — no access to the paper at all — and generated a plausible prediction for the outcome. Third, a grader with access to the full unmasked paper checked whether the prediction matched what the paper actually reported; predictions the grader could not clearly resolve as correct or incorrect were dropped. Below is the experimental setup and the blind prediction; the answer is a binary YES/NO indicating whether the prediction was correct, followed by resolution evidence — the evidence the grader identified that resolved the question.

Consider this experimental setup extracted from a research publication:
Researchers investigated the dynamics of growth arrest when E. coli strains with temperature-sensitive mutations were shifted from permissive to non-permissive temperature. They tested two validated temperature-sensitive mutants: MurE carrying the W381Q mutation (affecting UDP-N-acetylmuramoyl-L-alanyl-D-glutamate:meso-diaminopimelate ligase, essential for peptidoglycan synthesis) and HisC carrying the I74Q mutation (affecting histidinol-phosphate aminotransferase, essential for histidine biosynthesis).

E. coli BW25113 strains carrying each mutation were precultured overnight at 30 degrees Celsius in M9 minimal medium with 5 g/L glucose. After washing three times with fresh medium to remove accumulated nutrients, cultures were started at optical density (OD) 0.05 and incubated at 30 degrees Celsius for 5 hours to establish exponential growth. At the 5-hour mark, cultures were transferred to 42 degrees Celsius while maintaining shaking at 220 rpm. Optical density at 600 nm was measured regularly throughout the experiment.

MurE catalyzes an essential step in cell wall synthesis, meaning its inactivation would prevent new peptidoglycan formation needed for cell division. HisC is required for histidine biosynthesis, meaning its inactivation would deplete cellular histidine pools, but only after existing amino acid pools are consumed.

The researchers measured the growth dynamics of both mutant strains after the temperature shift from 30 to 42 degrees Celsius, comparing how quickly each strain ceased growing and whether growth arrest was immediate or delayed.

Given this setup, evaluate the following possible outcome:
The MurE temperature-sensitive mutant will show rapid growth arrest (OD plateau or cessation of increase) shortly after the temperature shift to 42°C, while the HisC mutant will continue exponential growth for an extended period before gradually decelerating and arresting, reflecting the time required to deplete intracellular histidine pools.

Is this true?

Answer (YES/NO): NO